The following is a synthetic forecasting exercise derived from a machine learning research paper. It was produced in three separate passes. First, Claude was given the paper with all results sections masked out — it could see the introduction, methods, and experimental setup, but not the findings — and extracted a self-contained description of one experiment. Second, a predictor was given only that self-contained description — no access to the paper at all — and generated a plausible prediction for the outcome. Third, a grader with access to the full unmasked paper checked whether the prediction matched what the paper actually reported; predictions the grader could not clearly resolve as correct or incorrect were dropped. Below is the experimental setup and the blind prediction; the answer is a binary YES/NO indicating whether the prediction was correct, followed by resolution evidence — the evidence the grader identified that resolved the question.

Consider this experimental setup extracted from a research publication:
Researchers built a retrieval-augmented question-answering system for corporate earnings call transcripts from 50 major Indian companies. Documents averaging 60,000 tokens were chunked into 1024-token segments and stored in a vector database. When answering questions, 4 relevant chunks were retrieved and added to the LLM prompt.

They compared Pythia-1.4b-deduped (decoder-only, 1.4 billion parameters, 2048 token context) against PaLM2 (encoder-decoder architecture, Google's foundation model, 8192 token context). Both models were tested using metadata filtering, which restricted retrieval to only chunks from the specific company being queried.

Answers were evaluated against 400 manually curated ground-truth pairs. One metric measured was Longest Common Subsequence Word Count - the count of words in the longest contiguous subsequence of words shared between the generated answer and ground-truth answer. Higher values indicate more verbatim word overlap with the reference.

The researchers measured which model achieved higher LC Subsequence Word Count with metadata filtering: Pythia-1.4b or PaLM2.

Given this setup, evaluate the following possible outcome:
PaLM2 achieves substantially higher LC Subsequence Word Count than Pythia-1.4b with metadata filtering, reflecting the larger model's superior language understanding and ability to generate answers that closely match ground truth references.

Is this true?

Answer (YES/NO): NO